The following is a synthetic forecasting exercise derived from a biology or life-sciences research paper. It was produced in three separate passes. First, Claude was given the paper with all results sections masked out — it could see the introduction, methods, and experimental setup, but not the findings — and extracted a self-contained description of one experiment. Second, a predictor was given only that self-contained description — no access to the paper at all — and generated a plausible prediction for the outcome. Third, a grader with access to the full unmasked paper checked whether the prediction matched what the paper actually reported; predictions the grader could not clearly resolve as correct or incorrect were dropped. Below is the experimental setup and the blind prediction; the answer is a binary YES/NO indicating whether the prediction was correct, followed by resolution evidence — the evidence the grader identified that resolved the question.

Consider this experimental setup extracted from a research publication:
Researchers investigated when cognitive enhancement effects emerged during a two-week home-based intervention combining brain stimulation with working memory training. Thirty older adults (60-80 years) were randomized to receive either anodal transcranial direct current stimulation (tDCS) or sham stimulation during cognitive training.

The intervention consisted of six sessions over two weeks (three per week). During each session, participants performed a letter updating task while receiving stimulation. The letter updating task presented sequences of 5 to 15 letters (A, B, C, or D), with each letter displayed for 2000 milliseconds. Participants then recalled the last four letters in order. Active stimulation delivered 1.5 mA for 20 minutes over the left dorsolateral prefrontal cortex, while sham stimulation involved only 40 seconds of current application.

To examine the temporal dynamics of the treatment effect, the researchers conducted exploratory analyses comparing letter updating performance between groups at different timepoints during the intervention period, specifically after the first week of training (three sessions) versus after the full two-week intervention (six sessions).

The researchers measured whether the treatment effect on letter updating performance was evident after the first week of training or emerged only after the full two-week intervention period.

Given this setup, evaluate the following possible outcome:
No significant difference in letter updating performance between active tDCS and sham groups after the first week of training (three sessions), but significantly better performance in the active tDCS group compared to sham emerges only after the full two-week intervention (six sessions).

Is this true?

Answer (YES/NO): NO